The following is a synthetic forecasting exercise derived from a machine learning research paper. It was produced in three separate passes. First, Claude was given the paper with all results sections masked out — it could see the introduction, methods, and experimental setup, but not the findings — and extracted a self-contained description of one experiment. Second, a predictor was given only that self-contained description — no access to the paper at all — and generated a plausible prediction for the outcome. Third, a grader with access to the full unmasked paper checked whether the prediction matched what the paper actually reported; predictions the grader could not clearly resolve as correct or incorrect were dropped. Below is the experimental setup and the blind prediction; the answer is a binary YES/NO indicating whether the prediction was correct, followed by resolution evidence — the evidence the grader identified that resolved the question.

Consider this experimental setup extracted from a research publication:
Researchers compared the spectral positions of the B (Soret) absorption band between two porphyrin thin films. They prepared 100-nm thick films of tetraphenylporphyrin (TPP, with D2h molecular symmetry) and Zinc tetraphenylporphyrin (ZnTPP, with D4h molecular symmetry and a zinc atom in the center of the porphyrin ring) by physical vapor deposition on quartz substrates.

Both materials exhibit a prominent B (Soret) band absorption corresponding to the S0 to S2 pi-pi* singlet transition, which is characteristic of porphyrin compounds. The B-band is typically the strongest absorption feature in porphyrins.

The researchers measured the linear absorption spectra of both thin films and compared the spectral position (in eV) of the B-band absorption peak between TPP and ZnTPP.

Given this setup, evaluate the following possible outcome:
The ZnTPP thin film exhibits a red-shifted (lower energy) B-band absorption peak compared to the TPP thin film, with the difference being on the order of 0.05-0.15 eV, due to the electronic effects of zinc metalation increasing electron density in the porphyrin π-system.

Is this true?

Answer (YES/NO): NO